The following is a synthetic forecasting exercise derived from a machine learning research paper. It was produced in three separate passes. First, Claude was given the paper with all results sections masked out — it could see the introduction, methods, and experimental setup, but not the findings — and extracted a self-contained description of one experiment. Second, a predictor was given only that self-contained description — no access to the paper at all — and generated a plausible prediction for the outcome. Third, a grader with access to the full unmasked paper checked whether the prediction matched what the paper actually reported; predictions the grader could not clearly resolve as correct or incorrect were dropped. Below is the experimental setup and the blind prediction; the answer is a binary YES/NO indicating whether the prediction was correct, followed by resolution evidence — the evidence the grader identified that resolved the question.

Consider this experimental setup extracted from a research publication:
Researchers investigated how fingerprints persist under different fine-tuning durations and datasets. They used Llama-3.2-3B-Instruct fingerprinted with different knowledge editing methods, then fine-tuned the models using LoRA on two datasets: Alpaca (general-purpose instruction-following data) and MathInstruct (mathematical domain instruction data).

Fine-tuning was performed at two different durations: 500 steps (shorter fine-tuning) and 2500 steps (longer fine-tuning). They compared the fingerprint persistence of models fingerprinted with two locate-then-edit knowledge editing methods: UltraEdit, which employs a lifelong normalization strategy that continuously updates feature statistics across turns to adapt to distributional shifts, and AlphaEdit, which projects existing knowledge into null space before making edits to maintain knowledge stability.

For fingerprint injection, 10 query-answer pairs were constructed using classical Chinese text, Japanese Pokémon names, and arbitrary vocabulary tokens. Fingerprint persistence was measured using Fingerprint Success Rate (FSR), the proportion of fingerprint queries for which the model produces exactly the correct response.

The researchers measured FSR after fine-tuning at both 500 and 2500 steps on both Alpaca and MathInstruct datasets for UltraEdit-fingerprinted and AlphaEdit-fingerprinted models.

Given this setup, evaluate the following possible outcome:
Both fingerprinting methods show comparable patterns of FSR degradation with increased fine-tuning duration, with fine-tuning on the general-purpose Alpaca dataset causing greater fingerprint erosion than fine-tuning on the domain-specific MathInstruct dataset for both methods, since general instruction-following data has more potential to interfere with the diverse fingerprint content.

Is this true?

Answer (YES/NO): NO